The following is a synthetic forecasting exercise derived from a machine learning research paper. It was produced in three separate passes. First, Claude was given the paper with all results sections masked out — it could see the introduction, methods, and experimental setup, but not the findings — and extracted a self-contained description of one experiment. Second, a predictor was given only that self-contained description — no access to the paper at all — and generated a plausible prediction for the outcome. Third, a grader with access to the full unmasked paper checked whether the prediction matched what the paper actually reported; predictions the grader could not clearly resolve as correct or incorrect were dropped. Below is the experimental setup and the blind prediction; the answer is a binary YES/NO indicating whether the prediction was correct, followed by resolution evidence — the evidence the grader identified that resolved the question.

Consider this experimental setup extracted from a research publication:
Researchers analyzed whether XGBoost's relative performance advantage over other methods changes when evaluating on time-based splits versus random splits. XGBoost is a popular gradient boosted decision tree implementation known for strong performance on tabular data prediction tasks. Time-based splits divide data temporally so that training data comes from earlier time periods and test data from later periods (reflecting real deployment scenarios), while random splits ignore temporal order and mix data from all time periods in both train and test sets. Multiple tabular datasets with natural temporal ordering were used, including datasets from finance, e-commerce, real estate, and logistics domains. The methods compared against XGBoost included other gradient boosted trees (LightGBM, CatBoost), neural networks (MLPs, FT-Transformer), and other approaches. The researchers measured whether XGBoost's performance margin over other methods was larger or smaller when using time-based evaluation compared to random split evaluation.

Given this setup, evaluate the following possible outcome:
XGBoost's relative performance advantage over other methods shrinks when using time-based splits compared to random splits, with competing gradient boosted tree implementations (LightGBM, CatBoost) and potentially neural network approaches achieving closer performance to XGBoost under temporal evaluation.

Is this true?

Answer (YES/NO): NO